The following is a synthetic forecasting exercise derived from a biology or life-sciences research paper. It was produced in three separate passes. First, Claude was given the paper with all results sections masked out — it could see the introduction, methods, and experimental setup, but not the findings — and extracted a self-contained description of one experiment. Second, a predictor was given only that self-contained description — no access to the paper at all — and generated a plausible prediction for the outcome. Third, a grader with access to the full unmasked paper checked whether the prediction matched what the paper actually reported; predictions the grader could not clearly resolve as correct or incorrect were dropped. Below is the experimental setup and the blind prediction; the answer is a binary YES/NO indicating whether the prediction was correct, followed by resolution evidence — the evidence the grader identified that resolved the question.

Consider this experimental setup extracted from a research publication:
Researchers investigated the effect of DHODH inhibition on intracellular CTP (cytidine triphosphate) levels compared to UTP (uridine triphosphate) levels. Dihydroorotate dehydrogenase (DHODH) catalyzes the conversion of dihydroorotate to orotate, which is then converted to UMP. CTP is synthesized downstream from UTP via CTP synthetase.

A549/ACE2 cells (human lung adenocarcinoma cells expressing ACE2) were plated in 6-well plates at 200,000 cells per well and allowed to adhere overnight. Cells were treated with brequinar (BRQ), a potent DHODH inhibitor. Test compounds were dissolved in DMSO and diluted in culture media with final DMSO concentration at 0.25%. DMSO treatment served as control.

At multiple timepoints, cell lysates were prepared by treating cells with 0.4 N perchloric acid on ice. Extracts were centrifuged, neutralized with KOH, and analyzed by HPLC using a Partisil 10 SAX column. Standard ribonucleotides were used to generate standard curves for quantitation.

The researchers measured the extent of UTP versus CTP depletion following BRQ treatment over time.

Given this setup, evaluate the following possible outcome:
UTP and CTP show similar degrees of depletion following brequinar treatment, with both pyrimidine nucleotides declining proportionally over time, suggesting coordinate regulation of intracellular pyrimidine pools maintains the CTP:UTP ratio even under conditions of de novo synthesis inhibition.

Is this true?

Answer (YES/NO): NO